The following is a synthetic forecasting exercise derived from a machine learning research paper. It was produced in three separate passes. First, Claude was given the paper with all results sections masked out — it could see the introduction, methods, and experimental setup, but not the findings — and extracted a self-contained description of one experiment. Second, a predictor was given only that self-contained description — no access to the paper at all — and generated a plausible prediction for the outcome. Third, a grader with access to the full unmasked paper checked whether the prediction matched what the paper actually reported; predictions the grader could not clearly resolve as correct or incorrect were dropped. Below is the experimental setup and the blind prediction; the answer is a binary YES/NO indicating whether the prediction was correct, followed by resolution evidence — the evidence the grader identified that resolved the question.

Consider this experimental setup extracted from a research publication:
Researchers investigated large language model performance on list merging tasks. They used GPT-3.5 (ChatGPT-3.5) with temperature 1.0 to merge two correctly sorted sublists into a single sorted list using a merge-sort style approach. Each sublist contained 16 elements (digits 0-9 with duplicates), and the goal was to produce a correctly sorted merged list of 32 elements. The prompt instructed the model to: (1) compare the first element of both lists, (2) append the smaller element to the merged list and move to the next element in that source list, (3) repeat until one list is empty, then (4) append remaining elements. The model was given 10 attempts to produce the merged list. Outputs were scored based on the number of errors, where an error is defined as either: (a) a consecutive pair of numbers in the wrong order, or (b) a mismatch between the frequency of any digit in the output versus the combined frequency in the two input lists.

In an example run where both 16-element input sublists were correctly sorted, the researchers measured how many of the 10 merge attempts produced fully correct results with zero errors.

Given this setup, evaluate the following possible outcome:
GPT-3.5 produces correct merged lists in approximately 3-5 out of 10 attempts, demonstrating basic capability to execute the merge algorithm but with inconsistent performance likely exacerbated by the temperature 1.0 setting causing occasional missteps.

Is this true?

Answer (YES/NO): NO